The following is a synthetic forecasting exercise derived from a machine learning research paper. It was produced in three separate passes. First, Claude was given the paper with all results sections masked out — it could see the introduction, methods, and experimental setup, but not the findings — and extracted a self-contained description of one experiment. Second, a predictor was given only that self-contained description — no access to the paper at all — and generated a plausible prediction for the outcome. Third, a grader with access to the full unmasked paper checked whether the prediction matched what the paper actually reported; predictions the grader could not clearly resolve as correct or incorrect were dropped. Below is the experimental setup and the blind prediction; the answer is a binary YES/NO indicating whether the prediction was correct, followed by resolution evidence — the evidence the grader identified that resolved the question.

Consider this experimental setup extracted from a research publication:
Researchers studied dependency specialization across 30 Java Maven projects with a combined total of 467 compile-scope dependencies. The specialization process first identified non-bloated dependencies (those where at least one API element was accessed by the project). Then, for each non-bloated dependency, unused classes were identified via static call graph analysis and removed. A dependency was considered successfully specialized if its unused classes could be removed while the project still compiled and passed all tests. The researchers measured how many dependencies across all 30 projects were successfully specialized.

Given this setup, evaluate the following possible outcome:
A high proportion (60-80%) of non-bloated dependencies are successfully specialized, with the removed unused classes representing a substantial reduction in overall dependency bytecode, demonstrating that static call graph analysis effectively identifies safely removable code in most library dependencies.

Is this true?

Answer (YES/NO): NO